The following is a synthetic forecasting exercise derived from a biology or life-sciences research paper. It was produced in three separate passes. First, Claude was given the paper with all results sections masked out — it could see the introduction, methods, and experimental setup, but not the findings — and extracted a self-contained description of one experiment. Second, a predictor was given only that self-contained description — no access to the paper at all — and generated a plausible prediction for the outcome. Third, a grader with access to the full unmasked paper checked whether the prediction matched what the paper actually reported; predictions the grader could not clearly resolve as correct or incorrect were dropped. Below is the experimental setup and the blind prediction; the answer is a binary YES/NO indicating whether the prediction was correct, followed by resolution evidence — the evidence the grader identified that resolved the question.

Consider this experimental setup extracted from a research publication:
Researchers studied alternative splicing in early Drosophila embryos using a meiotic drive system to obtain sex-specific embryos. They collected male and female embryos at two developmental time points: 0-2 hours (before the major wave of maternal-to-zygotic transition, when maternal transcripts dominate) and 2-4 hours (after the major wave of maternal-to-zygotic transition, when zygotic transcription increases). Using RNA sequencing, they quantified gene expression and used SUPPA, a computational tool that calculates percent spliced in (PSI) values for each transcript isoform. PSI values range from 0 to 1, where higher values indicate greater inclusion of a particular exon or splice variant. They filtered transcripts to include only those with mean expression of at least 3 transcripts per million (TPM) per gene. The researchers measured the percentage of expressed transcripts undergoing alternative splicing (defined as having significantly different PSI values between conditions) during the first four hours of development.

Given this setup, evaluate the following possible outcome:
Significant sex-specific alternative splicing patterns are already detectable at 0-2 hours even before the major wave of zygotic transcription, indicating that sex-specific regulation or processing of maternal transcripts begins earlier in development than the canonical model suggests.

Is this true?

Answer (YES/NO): NO